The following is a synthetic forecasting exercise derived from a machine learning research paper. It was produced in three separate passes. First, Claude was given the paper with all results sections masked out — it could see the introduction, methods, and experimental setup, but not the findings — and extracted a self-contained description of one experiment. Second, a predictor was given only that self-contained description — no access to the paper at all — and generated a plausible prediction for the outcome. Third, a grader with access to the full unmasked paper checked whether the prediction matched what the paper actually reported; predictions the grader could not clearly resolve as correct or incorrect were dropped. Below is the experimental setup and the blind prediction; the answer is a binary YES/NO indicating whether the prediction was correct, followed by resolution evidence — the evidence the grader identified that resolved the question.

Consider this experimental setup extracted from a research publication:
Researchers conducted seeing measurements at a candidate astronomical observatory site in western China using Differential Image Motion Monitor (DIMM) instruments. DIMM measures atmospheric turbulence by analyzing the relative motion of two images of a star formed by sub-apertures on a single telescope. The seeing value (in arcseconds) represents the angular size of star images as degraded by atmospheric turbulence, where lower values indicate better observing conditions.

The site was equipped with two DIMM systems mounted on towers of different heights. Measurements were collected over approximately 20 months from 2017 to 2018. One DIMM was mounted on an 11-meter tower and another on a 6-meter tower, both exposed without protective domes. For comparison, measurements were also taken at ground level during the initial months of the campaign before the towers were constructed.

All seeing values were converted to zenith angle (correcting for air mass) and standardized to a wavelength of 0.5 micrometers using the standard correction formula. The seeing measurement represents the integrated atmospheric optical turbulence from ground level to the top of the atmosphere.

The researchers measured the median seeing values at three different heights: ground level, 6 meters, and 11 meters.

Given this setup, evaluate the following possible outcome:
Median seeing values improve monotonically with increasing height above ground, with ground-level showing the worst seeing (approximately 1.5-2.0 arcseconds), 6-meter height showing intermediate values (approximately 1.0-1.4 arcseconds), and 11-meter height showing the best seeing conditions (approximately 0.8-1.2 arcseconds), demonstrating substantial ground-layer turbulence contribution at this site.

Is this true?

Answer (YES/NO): NO